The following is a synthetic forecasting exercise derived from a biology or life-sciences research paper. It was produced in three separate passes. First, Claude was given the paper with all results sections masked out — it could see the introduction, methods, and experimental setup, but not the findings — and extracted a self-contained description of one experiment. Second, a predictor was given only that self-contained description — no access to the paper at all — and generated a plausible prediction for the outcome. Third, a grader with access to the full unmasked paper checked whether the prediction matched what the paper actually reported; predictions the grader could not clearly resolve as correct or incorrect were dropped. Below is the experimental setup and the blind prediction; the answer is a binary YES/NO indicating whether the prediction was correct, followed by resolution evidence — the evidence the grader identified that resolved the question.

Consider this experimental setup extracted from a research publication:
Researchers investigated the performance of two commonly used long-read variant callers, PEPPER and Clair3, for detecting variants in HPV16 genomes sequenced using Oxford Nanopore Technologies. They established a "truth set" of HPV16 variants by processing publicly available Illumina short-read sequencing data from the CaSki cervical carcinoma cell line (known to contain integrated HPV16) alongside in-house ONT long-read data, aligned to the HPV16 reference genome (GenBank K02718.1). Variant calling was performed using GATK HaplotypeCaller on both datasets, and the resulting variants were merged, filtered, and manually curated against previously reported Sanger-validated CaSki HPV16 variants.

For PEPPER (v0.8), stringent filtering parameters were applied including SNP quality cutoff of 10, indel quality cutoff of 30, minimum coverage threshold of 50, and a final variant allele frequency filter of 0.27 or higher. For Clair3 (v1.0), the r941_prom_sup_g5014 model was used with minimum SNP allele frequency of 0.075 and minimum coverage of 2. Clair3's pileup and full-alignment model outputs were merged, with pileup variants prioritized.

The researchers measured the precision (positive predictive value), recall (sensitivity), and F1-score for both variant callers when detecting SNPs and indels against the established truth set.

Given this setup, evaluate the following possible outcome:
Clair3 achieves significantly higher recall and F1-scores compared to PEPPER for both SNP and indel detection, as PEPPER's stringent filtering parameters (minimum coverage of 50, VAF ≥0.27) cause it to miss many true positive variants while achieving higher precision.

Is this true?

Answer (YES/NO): NO